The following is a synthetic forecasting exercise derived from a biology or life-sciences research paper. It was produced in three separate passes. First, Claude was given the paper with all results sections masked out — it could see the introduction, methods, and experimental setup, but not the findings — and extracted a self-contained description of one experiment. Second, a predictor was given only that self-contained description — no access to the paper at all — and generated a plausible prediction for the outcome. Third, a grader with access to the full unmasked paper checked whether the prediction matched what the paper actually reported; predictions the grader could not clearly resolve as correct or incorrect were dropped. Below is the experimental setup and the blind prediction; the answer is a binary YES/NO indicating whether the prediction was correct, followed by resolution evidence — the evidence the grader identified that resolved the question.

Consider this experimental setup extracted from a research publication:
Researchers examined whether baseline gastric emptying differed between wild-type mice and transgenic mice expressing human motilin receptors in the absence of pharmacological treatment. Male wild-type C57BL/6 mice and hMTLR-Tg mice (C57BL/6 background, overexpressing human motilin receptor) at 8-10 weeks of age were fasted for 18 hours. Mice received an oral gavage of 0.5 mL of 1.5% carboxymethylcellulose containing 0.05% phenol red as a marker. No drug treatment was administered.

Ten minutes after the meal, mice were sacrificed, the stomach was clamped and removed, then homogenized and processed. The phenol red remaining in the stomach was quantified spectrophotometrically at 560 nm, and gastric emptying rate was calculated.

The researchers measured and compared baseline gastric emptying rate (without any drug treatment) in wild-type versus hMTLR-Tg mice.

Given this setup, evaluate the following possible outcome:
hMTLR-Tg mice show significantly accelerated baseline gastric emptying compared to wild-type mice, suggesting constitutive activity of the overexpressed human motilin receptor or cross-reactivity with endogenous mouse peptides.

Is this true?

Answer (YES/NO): NO